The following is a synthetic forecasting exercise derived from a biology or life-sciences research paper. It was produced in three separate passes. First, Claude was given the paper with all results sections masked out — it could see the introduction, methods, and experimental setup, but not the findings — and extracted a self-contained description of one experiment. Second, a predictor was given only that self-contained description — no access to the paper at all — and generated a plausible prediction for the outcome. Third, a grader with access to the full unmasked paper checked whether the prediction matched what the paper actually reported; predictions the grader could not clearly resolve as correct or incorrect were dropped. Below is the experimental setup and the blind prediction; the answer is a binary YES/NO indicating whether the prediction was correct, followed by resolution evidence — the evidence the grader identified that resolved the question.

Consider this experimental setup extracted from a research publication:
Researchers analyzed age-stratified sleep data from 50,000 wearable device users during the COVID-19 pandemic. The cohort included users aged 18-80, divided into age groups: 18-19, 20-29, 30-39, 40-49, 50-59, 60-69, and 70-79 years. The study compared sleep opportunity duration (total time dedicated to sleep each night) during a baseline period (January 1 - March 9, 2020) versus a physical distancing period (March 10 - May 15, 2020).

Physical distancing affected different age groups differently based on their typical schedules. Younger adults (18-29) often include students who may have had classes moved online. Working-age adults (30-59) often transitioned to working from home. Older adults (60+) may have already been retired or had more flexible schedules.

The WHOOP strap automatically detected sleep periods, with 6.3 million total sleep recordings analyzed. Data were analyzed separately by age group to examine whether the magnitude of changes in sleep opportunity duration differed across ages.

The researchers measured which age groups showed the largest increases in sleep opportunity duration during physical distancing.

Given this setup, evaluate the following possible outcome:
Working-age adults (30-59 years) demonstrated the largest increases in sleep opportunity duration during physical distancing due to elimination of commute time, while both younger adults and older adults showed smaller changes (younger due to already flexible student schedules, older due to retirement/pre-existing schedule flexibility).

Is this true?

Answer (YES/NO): NO